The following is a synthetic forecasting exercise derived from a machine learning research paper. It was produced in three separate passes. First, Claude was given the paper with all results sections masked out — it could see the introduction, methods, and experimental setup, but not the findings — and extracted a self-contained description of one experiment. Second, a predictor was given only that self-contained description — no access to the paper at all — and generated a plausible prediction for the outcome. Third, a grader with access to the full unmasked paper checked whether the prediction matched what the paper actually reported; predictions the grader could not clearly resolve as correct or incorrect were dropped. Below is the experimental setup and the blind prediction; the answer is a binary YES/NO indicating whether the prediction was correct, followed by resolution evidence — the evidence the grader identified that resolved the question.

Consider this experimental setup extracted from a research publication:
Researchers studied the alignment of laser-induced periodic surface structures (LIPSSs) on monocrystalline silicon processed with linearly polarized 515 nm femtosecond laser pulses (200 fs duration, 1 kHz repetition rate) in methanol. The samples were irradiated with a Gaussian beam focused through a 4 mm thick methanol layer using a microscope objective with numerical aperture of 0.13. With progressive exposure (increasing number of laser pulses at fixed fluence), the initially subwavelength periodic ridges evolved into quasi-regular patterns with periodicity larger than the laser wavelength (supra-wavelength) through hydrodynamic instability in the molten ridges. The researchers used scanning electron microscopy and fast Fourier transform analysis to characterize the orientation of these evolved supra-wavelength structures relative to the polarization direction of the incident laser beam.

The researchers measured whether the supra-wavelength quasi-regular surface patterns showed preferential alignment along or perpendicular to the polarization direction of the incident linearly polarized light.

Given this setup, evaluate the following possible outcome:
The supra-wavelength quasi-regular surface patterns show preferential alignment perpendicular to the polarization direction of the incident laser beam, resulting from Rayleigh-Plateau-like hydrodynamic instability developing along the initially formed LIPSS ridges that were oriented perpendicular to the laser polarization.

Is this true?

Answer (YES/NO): NO